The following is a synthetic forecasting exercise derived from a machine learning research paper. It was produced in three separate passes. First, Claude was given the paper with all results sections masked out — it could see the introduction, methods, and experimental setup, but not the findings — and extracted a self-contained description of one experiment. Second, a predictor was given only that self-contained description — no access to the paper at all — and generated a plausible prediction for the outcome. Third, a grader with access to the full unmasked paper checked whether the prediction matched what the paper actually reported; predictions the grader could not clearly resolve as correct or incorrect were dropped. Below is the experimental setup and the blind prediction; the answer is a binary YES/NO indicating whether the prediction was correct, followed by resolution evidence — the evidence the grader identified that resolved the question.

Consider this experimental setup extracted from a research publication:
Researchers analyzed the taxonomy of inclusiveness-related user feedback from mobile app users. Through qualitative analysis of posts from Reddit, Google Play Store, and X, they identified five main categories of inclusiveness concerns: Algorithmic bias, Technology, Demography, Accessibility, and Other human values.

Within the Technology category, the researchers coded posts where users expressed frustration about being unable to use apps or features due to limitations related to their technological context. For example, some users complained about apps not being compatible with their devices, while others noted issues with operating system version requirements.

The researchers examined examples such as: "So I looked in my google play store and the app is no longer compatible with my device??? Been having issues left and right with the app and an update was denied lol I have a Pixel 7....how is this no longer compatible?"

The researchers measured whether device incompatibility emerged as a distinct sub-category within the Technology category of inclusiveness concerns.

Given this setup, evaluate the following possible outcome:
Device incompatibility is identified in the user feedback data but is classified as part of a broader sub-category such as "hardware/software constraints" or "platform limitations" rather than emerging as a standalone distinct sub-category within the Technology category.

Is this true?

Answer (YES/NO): NO